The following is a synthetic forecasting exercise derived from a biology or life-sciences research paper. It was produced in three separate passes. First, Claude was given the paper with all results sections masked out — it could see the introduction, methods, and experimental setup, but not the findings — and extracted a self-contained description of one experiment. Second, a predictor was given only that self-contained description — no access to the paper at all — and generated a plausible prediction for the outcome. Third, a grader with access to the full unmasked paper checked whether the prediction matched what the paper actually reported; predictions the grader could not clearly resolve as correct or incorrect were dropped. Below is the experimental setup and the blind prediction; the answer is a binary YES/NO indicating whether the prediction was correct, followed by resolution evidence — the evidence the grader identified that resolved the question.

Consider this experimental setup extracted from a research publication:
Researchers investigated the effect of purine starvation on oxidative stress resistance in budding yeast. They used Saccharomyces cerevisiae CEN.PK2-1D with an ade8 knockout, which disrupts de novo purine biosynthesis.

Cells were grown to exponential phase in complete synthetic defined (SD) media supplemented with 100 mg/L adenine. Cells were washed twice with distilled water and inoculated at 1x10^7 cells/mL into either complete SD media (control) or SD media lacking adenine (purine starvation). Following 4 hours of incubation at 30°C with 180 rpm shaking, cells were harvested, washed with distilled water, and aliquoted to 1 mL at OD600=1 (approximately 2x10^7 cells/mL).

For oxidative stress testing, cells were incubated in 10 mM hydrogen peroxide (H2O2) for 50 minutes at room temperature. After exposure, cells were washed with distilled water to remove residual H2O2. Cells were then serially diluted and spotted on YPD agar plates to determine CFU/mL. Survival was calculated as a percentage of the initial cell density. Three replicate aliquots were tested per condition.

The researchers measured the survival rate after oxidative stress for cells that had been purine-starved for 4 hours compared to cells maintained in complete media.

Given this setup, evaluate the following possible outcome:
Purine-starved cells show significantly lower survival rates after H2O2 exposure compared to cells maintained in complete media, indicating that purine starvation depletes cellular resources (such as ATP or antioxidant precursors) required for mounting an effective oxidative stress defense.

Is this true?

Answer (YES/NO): NO